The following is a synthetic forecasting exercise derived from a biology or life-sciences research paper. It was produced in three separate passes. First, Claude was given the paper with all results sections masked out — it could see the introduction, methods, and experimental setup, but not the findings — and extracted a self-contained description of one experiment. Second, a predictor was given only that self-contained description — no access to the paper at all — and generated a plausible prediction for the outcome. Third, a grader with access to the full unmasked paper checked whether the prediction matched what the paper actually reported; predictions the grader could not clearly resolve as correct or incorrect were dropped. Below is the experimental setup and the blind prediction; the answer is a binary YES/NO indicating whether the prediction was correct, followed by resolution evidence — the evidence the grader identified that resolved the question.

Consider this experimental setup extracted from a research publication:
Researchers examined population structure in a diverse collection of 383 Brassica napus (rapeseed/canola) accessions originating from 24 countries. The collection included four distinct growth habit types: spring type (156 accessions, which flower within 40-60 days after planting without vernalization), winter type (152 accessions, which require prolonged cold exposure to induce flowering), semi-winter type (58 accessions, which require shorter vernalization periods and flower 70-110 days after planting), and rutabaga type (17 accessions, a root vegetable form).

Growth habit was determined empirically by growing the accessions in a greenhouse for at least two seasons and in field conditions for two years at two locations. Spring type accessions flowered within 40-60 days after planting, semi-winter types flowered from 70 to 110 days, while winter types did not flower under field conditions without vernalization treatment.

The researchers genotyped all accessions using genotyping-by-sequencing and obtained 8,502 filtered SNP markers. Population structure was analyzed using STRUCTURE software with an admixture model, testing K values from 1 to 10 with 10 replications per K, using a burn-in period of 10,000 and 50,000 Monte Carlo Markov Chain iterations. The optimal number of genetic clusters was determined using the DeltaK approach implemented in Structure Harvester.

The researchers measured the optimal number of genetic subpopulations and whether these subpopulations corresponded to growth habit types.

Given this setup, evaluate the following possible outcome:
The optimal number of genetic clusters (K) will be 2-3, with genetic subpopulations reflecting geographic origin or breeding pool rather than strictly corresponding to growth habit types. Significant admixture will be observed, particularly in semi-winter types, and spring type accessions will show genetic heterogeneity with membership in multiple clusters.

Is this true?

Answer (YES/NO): NO